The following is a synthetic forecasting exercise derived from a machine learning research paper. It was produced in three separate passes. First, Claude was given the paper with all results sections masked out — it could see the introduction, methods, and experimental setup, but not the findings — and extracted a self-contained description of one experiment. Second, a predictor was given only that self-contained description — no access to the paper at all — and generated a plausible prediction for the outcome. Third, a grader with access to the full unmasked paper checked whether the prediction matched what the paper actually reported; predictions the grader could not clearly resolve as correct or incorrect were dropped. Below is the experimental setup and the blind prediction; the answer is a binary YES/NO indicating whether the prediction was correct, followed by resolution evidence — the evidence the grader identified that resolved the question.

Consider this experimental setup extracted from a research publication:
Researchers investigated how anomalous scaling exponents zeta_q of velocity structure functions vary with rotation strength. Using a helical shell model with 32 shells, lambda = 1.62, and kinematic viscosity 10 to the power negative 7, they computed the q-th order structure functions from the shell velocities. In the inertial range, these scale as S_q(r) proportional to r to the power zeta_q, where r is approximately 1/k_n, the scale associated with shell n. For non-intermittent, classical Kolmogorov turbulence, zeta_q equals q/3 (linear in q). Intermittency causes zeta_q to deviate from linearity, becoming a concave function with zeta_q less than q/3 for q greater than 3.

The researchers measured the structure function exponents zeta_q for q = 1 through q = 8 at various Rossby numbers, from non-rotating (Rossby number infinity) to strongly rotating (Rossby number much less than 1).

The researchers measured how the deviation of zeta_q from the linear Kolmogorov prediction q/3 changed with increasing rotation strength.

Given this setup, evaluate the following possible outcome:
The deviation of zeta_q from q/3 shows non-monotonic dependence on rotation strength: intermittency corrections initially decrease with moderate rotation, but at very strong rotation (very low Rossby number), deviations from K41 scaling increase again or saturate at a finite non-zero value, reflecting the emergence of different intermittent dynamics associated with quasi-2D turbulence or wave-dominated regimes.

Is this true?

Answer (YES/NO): NO